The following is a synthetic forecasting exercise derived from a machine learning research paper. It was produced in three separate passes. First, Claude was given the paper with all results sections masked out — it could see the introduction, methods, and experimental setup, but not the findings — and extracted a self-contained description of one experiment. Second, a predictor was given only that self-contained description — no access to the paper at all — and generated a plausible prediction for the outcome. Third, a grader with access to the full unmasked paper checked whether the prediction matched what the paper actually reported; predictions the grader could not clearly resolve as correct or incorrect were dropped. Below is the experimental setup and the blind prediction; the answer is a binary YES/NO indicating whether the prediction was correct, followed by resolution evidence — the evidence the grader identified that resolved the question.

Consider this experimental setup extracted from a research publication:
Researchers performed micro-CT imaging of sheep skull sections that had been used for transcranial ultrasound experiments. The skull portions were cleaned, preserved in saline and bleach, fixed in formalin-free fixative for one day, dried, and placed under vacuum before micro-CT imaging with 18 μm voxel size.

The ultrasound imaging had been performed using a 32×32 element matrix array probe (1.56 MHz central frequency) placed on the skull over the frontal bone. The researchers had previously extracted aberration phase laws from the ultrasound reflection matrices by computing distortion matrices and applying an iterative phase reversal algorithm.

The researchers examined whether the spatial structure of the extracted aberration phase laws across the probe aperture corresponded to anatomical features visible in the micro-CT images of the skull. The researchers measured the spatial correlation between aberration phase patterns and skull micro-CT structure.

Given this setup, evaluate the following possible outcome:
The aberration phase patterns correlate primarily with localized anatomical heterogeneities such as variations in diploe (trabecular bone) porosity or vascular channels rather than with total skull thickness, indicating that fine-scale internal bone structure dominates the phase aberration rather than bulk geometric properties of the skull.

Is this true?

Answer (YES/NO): NO